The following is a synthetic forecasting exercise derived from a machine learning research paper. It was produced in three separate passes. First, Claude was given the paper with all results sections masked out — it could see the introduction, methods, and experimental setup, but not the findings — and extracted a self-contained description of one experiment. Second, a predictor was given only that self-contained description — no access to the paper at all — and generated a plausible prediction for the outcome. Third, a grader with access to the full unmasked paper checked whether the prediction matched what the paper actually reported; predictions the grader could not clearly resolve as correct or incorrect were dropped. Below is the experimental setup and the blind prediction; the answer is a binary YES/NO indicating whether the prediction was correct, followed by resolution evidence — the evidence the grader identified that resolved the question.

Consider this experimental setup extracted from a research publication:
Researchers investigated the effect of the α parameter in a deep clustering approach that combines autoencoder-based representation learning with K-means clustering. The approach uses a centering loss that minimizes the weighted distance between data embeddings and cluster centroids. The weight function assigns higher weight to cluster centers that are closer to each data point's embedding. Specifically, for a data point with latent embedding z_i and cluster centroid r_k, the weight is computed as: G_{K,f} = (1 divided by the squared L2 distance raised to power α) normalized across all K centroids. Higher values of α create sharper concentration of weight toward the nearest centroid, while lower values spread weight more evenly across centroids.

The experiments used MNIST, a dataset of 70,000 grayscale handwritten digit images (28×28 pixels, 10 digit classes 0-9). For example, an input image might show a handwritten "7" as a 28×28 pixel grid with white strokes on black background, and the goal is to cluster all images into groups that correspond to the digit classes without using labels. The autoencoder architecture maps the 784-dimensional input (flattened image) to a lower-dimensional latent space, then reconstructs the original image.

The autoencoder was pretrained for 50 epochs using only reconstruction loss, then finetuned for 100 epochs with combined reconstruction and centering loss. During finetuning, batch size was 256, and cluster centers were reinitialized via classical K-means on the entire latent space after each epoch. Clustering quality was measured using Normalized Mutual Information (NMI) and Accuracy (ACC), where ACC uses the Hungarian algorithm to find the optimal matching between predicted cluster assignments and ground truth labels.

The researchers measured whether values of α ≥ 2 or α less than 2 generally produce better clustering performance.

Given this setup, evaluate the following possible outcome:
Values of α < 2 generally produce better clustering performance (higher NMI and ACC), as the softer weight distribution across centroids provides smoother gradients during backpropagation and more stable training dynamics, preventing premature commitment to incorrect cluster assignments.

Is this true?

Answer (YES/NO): NO